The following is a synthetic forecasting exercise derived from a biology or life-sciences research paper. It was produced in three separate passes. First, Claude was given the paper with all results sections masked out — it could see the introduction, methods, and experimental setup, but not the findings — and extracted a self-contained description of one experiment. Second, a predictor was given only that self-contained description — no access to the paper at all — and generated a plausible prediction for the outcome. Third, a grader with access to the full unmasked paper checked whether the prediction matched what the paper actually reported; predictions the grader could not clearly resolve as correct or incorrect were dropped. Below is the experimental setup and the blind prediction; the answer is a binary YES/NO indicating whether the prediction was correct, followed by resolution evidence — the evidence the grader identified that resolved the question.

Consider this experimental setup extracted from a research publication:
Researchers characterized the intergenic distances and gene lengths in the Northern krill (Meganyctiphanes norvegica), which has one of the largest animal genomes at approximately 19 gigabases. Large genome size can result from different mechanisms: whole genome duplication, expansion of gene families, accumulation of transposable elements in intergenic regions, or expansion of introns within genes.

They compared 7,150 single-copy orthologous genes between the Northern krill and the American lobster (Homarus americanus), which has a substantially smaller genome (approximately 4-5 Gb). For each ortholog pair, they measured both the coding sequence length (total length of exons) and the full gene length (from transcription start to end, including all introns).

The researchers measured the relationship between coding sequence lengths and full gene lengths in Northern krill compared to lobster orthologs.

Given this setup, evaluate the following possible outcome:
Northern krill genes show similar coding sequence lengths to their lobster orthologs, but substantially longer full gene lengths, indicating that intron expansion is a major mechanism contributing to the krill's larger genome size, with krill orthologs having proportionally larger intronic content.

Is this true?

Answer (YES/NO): YES